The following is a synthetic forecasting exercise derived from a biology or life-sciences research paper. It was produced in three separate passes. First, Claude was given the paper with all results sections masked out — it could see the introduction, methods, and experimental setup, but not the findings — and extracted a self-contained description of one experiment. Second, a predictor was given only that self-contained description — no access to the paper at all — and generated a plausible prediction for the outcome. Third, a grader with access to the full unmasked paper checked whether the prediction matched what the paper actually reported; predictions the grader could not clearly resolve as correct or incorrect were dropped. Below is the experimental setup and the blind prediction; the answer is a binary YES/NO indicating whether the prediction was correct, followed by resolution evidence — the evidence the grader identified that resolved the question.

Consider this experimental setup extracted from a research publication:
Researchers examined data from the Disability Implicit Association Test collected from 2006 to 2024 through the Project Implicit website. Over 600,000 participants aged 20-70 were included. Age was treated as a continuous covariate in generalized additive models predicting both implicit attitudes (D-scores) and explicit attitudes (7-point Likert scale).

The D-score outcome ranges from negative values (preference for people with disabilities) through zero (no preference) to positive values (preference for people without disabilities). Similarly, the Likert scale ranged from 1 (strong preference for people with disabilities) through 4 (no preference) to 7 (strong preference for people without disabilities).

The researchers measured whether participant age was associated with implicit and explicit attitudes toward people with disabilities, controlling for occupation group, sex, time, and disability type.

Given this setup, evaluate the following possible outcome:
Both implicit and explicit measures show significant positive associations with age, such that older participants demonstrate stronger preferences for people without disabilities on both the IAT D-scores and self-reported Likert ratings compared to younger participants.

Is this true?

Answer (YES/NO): NO